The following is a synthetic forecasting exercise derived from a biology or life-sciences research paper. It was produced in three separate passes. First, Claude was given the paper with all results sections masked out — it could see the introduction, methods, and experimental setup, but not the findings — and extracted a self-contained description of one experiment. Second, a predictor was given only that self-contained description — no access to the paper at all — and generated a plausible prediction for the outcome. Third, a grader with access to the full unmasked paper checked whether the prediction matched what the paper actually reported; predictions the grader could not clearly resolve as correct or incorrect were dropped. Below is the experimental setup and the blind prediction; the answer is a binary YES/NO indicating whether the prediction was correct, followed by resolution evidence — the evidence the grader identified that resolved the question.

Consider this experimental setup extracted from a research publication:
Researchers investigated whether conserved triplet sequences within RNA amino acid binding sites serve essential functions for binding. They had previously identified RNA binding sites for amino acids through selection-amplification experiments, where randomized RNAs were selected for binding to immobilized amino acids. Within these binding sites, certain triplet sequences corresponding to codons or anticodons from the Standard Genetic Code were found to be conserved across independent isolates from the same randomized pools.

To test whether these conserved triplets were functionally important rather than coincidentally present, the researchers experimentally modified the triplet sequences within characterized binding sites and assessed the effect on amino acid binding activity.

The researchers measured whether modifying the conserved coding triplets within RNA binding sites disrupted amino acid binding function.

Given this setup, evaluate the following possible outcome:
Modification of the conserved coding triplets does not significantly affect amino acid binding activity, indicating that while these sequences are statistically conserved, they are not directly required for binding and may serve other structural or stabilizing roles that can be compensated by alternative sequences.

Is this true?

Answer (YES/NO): NO